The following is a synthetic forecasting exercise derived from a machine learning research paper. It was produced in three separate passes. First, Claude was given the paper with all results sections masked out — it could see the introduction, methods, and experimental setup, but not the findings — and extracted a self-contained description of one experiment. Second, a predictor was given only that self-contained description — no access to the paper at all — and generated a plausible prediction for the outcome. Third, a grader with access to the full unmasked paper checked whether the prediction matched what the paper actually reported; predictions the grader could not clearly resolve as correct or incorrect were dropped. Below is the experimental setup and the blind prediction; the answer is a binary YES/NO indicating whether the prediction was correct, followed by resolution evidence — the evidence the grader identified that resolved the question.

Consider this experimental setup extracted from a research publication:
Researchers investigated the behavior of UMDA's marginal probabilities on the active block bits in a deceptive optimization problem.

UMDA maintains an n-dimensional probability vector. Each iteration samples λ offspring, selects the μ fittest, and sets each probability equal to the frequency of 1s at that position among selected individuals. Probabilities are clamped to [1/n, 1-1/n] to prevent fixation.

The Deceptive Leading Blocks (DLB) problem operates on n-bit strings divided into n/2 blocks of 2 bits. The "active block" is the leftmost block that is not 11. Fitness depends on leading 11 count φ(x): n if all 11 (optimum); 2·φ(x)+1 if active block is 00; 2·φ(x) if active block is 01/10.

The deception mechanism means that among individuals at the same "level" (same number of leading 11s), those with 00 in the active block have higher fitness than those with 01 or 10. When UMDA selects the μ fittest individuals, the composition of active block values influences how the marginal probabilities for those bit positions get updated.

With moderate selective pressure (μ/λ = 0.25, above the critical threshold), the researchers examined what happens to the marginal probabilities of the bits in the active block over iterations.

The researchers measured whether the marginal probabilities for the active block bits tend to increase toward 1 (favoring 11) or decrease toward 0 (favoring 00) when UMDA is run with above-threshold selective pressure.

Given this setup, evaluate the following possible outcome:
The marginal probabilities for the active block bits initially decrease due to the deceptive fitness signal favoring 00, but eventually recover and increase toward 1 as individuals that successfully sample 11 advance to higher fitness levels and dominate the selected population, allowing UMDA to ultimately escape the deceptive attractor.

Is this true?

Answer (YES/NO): NO